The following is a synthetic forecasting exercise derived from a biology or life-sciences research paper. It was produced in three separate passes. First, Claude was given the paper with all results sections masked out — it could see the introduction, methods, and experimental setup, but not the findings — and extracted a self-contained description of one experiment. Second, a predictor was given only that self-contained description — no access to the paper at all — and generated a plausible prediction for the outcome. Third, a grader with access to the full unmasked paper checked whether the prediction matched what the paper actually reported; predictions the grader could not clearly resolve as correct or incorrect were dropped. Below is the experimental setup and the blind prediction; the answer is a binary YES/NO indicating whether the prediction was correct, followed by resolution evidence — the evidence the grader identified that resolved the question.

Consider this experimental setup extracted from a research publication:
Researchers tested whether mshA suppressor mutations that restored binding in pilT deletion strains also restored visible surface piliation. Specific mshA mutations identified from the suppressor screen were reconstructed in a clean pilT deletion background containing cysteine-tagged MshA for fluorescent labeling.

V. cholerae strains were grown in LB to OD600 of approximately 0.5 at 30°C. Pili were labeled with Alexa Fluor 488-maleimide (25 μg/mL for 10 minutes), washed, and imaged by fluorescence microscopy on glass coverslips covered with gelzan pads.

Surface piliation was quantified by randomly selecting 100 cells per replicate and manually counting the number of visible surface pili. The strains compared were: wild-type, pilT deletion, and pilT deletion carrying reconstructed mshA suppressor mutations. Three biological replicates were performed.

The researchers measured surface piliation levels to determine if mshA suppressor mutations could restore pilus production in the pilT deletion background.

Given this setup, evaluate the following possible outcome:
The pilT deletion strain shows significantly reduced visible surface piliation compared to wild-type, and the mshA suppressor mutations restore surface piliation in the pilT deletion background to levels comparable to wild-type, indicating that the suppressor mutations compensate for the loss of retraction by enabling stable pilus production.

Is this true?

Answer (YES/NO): NO